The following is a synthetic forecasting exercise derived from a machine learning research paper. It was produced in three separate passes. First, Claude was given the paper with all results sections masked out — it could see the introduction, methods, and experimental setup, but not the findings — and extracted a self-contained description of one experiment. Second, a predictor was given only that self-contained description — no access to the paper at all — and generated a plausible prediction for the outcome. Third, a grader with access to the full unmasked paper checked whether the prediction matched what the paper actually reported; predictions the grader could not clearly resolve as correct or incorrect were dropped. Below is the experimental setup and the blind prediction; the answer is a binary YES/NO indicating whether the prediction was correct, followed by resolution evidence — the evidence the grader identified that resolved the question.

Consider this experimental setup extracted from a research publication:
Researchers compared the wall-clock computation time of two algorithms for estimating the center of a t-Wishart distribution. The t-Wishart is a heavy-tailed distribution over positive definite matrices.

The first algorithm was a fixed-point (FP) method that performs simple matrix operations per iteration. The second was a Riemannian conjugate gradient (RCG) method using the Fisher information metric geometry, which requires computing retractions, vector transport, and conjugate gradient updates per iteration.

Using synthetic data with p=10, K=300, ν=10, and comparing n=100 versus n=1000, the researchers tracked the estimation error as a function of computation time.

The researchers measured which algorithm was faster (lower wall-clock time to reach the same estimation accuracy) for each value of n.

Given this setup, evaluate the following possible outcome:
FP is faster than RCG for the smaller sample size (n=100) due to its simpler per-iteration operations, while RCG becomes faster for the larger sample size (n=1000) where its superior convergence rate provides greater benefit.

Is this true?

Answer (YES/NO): YES